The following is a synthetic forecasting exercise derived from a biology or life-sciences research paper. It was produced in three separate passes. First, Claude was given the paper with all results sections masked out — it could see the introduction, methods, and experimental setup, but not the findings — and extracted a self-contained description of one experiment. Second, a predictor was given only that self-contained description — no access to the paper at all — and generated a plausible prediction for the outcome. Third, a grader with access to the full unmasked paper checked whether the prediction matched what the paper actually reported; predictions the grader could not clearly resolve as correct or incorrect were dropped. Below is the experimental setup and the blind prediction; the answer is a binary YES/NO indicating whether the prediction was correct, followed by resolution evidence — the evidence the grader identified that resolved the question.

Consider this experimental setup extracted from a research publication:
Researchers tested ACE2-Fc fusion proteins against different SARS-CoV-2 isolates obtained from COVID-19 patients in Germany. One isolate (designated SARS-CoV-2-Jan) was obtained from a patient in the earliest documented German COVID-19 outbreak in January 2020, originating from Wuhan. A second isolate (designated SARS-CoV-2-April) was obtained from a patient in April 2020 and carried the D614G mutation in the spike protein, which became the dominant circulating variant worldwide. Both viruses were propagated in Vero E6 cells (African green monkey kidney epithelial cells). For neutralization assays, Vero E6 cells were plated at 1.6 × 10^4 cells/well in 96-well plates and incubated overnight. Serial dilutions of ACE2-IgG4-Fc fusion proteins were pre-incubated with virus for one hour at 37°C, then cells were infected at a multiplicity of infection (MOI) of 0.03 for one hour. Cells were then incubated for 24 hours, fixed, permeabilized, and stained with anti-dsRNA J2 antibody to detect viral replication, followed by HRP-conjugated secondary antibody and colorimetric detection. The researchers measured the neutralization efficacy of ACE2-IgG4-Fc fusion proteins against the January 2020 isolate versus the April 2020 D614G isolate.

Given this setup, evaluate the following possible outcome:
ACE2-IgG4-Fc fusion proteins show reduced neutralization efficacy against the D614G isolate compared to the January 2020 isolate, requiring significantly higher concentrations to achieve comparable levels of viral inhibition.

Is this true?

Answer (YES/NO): NO